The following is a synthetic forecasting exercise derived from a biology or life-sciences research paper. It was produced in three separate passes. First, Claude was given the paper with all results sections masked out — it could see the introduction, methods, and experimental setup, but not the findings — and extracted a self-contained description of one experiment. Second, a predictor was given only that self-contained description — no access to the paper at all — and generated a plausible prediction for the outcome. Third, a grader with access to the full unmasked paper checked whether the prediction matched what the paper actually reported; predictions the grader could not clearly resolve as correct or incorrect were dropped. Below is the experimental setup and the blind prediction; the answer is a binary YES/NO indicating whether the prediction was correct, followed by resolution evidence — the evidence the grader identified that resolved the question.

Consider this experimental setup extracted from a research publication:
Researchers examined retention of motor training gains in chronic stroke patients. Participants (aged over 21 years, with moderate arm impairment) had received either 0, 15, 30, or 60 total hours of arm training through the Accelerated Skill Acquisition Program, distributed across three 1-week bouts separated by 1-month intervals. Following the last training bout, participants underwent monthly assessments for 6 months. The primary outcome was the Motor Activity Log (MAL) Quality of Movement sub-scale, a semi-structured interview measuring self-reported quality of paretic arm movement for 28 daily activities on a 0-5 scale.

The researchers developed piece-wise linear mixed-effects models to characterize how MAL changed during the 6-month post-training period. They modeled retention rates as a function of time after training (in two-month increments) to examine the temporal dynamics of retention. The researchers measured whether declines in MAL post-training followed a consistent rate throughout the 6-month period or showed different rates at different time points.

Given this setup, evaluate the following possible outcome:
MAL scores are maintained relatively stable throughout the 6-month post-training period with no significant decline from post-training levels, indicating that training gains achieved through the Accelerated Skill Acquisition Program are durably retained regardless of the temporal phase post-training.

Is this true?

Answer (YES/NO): NO